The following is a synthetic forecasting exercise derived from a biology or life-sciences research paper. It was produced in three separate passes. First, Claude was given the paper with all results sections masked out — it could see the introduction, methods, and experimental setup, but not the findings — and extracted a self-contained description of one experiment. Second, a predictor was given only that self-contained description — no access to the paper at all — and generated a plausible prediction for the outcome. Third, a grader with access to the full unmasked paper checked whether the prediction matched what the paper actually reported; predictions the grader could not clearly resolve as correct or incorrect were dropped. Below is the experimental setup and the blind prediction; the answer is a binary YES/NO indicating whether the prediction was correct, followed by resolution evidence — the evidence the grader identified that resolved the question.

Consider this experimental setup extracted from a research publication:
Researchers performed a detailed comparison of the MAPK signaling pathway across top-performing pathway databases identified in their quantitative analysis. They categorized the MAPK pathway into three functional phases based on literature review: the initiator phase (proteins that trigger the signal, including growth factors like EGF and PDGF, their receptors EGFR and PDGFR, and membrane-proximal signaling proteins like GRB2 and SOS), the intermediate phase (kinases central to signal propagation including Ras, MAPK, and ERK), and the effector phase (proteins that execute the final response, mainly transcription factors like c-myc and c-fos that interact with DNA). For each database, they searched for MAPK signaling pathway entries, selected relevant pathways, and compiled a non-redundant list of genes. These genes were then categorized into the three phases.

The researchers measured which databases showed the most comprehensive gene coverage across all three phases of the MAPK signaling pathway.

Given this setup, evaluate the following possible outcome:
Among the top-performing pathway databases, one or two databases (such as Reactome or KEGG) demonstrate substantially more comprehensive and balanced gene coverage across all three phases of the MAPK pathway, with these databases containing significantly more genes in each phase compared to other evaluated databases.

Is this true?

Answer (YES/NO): NO